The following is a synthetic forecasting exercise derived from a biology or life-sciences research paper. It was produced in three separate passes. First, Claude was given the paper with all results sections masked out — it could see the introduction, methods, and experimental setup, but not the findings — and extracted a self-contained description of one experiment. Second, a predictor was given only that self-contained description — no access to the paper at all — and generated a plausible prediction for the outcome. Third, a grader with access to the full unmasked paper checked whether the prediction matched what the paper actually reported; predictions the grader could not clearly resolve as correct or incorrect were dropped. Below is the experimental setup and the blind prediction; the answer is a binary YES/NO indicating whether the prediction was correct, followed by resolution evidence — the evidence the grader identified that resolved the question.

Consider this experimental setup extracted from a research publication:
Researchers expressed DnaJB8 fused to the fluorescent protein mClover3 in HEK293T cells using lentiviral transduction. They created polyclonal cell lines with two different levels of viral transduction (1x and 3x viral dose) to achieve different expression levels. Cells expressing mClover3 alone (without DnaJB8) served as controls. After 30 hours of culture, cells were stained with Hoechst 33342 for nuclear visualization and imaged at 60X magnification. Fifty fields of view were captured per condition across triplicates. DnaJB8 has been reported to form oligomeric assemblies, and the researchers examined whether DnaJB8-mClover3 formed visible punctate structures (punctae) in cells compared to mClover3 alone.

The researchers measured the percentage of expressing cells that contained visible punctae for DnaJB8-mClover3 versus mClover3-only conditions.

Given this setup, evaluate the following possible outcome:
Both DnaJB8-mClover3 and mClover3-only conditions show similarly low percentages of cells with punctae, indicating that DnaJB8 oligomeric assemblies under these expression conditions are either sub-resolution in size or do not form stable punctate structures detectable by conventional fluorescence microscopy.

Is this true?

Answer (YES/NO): NO